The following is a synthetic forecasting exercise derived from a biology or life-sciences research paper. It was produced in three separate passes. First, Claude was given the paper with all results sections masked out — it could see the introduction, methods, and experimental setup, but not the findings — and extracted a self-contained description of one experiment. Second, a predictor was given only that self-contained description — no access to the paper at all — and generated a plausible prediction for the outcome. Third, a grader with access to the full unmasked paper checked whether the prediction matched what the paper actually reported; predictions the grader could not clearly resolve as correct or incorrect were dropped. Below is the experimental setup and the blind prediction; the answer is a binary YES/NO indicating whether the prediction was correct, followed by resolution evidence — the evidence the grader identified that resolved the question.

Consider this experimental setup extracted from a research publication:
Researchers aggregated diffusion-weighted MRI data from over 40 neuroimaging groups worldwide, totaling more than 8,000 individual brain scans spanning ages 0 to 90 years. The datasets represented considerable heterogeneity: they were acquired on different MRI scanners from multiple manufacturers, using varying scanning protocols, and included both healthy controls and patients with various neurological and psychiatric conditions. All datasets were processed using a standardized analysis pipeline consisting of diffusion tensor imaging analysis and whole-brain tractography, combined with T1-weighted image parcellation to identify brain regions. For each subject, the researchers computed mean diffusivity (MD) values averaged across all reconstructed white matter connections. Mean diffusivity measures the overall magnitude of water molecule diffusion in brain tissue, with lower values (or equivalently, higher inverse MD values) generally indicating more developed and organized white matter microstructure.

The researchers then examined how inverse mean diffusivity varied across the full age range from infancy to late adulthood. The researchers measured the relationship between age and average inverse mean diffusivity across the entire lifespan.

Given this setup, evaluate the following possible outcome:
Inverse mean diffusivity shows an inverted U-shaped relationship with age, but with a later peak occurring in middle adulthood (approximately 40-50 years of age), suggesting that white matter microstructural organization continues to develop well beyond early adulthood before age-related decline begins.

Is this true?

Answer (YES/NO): NO